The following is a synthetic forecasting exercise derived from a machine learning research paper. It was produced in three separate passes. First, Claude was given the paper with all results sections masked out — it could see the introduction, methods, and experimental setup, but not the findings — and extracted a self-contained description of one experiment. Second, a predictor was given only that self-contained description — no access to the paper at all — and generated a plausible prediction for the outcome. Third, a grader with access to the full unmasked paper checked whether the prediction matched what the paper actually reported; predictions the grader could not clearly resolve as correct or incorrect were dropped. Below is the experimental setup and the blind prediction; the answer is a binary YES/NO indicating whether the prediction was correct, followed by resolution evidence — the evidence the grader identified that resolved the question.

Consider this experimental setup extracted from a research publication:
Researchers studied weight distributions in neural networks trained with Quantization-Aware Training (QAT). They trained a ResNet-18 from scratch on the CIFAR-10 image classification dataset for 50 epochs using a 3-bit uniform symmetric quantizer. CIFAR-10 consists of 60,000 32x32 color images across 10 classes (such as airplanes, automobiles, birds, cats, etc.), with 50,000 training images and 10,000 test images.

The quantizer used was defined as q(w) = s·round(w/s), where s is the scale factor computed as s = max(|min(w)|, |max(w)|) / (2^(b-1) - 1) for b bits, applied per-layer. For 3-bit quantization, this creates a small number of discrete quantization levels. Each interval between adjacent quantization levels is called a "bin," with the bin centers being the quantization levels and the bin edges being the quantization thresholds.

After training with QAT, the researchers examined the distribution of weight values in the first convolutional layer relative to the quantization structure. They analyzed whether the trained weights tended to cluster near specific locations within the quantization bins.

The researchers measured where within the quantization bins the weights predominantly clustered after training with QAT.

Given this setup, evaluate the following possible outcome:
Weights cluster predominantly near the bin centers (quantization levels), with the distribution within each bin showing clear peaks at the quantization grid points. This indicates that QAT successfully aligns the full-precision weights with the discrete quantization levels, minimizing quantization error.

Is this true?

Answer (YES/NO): NO